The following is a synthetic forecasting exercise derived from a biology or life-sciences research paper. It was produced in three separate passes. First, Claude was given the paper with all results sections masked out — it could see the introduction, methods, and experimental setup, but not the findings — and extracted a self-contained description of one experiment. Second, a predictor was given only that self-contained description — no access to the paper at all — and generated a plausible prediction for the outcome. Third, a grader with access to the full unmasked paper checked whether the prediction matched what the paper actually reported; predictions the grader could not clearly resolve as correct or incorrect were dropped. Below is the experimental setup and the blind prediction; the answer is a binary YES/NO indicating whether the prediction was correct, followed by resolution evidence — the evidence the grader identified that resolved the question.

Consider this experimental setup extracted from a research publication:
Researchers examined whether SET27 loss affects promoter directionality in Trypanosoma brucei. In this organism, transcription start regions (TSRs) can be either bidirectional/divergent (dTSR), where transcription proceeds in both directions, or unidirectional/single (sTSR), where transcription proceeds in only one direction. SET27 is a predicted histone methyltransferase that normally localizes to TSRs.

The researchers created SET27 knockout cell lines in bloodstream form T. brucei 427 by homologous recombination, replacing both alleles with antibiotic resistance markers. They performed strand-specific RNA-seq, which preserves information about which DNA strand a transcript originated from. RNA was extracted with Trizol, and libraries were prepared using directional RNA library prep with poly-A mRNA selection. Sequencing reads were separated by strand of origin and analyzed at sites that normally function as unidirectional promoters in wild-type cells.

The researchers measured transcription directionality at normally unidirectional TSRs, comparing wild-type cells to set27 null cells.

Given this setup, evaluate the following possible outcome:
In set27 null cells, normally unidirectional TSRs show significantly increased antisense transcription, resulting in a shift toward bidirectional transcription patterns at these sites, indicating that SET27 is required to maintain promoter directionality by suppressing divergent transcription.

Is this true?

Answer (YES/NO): YES